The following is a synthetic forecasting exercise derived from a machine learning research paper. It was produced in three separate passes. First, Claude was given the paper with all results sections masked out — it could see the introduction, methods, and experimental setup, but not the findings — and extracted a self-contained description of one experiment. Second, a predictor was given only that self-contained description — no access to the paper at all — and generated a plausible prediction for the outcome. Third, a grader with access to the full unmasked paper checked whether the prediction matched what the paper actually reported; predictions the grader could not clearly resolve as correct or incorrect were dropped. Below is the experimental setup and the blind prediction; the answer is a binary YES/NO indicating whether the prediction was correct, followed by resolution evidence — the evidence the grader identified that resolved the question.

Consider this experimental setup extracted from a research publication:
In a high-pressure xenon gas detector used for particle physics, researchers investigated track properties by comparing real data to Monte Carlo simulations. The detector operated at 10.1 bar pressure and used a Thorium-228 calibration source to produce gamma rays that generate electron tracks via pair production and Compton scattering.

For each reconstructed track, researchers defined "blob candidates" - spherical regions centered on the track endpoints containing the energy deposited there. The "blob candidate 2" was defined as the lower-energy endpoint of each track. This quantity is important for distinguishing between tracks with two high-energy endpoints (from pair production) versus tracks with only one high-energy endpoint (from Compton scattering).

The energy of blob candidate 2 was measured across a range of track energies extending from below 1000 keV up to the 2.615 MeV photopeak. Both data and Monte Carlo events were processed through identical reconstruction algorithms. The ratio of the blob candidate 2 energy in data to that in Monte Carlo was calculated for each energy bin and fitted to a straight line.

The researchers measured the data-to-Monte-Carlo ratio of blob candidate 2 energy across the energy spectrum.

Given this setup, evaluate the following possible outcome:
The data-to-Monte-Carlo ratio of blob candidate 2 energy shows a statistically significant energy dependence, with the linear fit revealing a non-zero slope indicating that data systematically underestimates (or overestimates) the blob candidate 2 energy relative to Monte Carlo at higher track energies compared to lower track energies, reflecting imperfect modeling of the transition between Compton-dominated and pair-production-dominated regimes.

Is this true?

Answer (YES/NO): NO